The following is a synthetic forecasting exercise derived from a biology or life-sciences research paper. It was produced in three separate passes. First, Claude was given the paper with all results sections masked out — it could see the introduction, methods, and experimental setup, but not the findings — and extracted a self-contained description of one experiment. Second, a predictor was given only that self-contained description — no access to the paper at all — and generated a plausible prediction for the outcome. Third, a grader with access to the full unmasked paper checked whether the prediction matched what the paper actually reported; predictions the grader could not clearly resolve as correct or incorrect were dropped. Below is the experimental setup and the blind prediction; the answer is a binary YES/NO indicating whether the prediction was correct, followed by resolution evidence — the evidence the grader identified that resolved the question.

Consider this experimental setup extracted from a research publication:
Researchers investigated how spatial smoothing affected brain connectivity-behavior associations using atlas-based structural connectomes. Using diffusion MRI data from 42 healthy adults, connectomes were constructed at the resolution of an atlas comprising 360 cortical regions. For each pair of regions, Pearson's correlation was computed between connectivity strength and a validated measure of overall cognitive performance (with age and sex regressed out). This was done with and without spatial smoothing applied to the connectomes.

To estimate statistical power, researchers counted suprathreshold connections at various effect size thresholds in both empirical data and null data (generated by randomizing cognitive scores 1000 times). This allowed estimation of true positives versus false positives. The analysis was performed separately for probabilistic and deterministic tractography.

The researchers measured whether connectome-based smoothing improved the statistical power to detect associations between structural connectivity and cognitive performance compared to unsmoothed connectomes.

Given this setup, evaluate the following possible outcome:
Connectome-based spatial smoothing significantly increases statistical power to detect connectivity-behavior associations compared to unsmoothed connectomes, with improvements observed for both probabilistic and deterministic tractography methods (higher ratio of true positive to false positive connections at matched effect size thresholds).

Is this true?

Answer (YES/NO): NO